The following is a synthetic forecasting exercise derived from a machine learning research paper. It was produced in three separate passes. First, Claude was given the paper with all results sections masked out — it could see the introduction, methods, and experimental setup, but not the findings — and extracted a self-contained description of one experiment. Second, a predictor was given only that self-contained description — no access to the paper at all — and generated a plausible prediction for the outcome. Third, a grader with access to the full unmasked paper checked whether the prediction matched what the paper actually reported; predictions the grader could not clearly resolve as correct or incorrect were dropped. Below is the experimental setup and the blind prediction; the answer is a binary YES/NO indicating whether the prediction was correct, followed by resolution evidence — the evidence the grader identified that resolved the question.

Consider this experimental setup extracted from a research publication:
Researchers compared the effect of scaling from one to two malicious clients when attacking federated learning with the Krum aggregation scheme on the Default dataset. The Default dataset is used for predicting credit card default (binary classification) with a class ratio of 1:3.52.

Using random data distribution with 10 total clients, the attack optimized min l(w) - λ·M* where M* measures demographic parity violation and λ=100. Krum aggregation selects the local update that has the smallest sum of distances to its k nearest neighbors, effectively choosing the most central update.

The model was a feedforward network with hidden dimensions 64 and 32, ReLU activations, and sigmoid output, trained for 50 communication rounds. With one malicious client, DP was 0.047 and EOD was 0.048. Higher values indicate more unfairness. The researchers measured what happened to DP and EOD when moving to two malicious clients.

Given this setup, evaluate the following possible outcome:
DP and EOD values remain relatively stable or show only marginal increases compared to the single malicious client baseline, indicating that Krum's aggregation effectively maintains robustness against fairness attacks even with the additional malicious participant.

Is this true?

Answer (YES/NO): YES